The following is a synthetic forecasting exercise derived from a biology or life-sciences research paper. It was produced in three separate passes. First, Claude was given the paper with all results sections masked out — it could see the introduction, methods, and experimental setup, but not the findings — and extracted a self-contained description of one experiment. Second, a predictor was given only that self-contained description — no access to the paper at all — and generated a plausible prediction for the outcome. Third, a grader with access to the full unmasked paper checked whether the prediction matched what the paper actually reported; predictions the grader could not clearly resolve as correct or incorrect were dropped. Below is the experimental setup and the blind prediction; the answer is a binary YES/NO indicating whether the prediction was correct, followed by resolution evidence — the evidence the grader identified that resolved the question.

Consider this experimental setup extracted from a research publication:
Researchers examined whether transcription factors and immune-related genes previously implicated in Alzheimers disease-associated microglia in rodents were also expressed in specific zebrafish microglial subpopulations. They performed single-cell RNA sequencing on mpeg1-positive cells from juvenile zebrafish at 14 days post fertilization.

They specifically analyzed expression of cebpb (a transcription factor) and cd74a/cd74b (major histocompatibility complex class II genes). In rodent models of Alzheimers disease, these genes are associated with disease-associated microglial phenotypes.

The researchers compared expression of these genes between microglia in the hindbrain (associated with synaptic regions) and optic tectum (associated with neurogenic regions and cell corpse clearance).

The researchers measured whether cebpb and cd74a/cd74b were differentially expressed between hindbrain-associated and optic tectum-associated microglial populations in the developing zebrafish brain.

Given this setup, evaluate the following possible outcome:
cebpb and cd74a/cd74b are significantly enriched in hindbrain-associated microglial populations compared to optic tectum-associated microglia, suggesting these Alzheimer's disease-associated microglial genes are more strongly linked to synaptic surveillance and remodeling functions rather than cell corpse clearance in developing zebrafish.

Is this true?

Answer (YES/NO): YES